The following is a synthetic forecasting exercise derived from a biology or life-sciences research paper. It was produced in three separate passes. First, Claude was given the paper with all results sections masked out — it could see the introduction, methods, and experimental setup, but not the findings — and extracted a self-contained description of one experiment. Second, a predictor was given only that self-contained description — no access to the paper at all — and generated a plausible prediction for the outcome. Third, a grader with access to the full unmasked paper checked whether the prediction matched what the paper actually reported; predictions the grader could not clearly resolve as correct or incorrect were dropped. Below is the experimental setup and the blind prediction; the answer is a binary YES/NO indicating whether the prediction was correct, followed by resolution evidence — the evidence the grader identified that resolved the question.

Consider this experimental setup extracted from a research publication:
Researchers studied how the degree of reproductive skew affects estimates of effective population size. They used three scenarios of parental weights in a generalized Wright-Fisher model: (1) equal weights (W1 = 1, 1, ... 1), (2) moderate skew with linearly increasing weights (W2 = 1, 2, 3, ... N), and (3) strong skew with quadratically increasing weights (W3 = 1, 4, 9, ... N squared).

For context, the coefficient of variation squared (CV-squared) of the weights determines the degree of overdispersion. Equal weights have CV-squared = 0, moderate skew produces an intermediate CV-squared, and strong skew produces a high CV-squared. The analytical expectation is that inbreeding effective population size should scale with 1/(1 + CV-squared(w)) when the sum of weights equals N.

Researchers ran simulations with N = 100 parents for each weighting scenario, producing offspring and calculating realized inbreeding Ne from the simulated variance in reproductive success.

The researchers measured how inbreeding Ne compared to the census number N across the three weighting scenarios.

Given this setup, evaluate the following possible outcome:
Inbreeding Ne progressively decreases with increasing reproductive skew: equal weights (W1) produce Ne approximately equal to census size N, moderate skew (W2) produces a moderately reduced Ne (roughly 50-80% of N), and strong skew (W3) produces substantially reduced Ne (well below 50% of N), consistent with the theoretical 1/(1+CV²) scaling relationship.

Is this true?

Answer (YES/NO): NO